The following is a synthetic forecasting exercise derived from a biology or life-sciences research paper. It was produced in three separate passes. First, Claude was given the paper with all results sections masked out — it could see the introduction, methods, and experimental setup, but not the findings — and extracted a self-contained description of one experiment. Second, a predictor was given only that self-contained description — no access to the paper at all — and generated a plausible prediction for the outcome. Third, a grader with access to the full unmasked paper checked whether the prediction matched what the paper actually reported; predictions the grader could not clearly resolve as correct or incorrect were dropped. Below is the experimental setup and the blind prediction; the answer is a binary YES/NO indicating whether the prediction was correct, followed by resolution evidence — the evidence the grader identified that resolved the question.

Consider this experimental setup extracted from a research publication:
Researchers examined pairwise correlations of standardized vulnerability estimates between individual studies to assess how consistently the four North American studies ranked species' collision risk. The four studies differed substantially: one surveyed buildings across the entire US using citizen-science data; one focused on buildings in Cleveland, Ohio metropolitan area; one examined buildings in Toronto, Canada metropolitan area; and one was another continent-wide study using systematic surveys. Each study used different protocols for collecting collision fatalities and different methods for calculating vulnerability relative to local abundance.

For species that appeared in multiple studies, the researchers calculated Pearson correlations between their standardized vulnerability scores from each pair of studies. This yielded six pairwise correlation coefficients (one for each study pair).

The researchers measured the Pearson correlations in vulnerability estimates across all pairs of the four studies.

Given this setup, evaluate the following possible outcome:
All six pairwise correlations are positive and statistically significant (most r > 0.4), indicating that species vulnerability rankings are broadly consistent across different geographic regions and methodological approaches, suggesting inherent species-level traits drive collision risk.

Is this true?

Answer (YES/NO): NO